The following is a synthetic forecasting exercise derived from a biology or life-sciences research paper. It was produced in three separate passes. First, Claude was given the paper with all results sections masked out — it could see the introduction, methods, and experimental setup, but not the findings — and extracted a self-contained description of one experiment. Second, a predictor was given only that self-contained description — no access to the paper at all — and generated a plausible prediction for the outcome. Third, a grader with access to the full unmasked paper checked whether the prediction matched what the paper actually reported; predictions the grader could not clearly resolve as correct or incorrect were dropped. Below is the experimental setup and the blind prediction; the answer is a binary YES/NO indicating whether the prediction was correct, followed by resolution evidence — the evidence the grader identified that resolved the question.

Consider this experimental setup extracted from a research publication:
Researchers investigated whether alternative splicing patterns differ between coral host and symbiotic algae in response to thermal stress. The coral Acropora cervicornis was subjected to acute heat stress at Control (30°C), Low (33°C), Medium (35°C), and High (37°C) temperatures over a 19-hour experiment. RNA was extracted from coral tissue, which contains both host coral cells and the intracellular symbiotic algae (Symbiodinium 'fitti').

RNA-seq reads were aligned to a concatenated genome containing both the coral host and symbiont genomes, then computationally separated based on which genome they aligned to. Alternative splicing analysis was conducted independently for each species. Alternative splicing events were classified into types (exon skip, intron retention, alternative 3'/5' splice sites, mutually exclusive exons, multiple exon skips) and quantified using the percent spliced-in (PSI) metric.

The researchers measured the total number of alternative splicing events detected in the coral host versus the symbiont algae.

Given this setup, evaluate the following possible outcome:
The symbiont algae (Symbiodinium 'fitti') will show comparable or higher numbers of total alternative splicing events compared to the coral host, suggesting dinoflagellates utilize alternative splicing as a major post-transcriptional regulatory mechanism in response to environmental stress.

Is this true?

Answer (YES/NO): NO